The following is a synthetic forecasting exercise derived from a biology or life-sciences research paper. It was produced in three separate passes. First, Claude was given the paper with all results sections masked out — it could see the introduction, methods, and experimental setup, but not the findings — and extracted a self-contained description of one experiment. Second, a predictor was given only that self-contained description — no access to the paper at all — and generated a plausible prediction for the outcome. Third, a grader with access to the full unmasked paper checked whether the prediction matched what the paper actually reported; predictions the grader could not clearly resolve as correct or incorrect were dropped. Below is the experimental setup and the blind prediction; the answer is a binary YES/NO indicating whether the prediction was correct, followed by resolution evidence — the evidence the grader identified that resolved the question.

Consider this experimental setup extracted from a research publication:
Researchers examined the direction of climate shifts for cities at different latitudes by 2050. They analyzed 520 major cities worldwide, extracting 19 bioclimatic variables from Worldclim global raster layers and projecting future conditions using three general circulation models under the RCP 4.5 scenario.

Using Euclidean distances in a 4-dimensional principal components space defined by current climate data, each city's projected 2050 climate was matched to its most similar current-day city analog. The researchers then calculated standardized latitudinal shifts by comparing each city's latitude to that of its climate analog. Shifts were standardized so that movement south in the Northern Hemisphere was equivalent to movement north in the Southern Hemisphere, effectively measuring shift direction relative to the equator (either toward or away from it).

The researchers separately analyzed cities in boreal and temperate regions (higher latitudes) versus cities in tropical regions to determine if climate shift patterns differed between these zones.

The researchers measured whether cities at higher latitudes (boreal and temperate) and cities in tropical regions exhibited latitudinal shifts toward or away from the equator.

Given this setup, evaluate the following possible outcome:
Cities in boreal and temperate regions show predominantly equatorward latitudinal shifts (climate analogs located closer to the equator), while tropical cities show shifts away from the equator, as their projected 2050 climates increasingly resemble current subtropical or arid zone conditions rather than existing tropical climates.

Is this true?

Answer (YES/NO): YES